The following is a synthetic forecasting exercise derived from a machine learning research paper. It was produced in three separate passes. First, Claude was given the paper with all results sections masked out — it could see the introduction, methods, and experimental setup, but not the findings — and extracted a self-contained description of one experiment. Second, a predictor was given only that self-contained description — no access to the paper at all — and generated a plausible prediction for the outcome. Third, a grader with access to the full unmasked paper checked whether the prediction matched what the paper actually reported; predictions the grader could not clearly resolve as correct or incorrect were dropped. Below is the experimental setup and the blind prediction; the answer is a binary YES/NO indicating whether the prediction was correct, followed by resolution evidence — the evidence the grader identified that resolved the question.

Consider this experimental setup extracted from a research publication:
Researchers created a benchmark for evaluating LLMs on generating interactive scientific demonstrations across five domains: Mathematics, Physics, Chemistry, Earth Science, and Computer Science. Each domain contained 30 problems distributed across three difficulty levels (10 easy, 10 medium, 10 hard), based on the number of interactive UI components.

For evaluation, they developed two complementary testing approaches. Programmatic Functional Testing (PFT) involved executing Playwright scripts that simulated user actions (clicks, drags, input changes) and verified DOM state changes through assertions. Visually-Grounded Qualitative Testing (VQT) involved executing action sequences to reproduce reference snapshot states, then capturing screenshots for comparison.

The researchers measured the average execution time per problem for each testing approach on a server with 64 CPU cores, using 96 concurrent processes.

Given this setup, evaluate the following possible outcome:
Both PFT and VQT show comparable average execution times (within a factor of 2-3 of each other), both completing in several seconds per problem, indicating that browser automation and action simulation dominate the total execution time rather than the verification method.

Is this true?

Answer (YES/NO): NO